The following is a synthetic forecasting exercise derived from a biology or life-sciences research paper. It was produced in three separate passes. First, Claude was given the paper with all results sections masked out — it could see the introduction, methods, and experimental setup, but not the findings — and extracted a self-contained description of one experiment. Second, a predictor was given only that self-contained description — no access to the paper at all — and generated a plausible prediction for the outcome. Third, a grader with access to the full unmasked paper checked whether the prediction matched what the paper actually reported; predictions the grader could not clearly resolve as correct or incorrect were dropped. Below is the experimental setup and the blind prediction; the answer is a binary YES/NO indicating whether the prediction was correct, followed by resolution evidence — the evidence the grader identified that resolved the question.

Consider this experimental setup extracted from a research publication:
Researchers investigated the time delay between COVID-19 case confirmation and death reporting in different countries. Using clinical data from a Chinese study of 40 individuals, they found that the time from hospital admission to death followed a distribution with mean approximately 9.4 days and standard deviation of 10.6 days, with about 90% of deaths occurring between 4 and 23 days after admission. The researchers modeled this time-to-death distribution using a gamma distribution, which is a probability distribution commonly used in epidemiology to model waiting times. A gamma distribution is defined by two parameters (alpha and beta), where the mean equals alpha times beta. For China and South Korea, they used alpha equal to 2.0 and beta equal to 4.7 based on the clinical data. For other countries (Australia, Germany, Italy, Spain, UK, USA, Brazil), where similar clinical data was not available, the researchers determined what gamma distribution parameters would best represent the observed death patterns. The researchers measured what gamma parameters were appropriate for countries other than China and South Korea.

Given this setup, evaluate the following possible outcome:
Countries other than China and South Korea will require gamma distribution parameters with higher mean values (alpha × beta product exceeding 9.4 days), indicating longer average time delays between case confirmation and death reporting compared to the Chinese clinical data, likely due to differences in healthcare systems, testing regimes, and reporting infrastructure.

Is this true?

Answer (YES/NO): YES